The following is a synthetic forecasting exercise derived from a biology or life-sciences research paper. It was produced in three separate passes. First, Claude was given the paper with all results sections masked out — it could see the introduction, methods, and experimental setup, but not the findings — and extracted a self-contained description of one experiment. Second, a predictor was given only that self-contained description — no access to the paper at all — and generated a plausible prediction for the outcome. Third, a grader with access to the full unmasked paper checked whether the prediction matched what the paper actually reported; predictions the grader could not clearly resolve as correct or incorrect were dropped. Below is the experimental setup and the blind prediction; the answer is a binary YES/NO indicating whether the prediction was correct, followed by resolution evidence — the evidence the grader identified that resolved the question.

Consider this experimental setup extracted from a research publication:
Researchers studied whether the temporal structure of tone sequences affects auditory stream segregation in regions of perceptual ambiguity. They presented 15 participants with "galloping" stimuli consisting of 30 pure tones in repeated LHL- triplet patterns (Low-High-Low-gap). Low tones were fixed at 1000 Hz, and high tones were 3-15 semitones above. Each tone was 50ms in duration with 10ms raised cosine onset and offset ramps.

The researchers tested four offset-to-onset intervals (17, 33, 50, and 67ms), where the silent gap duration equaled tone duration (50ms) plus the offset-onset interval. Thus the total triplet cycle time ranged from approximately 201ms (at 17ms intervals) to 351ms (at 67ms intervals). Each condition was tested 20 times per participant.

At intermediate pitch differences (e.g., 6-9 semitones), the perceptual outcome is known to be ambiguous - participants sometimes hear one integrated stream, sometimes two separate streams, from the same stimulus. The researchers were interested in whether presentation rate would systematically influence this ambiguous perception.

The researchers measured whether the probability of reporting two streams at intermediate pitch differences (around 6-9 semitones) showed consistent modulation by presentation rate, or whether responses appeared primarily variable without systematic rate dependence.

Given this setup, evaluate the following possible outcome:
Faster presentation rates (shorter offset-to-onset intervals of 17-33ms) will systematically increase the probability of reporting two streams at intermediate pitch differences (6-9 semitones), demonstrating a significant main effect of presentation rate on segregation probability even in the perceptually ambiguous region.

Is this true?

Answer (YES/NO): YES